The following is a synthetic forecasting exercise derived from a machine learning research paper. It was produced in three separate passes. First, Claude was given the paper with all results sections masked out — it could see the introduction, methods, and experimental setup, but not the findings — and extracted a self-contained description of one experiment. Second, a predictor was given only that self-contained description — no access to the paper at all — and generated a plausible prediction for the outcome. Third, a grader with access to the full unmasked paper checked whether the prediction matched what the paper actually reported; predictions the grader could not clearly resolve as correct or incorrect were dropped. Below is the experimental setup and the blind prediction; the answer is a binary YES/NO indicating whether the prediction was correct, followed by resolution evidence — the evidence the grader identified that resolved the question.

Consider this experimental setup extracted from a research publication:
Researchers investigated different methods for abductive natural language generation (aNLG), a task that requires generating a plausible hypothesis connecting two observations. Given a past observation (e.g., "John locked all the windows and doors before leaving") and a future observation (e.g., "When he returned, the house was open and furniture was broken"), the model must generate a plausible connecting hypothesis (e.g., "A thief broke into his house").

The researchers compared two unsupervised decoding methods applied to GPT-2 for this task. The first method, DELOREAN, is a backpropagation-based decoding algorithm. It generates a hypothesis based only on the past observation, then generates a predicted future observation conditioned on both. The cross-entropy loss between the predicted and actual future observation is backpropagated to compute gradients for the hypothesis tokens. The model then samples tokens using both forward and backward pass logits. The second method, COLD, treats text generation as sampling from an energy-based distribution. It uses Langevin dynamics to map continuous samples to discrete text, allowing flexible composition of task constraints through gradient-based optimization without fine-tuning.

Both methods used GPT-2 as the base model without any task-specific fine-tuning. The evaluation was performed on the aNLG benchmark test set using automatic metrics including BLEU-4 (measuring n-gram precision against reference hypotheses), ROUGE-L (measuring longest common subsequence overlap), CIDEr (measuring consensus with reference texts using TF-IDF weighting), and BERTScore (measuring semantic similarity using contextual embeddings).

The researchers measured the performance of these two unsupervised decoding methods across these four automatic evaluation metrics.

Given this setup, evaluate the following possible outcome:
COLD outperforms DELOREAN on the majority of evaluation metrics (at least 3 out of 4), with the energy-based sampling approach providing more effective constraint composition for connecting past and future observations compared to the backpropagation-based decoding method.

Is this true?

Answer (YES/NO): YES